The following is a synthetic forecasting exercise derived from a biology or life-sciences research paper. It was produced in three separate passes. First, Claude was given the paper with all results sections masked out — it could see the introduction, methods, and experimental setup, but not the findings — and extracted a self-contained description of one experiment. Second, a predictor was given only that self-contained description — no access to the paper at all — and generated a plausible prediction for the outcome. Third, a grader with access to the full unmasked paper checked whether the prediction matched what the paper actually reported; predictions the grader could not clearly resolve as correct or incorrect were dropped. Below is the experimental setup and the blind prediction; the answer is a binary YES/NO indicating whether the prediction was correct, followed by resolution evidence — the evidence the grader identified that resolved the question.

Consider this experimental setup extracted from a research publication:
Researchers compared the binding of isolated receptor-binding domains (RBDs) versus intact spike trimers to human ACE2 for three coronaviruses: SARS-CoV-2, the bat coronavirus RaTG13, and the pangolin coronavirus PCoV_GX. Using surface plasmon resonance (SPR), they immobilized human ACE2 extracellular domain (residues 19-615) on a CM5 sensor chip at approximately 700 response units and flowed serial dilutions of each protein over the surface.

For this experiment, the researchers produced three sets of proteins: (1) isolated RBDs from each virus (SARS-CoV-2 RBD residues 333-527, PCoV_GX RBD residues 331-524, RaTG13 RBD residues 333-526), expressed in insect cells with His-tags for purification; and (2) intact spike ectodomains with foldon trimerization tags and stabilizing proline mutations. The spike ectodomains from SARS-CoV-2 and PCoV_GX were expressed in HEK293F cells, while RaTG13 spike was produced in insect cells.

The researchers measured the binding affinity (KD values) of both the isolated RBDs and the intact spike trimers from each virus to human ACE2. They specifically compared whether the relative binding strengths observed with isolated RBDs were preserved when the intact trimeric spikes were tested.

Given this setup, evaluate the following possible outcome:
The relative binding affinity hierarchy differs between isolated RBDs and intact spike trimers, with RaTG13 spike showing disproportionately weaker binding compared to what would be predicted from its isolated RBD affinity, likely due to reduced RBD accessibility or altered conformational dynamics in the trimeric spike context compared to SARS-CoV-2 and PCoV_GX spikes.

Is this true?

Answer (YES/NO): NO